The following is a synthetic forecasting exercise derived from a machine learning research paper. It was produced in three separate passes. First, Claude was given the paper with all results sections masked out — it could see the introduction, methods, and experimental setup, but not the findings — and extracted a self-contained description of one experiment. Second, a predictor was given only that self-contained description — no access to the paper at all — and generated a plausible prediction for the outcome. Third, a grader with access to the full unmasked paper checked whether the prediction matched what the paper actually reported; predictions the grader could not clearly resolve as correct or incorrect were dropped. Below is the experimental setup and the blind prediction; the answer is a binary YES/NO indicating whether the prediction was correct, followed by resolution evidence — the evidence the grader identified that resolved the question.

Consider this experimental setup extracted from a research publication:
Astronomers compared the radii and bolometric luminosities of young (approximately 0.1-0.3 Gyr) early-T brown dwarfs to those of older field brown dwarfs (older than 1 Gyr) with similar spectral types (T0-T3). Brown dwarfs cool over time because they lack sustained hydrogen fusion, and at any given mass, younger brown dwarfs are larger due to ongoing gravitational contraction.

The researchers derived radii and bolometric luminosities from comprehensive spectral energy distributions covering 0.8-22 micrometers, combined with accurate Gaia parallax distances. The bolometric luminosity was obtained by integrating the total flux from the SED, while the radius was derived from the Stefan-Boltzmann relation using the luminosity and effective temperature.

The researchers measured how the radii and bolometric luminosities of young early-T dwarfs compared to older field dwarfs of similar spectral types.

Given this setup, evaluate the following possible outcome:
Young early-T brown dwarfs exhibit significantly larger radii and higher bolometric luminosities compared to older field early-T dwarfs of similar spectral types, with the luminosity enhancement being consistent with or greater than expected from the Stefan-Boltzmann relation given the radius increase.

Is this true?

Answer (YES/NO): NO